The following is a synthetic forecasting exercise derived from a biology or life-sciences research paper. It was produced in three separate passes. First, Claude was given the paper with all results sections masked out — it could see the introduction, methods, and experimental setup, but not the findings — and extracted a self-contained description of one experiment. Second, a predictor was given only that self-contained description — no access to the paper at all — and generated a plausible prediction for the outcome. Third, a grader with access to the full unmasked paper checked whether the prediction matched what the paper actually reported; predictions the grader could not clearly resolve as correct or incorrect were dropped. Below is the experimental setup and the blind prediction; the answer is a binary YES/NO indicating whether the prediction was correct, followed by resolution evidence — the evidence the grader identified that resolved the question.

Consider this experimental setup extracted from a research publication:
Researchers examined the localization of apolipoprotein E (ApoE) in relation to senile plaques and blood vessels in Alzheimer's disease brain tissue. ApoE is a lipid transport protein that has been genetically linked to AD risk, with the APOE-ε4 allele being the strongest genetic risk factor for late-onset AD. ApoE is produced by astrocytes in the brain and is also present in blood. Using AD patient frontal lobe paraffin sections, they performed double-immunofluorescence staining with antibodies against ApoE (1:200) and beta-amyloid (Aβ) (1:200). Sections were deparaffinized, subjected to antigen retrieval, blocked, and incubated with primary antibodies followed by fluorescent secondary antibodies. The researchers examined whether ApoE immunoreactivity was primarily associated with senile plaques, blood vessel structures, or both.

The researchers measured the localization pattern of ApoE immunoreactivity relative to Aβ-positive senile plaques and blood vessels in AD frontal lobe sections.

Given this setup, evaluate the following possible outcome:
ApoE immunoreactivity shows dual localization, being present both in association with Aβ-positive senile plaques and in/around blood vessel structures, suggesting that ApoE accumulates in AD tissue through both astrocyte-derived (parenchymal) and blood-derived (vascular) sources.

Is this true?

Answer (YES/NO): NO